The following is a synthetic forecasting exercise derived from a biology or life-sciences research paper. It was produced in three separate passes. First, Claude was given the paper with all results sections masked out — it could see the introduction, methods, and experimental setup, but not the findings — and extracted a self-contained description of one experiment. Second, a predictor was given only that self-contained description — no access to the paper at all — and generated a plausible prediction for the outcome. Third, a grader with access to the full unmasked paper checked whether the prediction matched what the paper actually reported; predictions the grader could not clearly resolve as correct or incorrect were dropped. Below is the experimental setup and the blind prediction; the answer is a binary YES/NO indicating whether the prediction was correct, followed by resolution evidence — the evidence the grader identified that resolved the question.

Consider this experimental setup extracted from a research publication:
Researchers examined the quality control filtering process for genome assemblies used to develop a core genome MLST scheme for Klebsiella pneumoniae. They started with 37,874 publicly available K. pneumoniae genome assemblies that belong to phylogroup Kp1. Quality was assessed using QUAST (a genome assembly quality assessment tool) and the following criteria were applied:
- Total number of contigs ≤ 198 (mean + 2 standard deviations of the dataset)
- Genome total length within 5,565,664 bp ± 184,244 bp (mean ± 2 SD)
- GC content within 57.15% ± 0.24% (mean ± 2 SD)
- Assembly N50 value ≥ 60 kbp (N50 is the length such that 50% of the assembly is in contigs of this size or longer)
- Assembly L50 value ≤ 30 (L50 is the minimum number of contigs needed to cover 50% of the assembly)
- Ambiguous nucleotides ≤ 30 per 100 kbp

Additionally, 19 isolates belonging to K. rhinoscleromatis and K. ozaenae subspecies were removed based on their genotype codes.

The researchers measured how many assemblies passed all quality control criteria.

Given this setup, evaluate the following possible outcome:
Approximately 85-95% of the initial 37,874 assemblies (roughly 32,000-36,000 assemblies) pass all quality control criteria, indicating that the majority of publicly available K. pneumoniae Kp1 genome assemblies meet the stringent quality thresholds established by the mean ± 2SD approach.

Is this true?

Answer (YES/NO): YES